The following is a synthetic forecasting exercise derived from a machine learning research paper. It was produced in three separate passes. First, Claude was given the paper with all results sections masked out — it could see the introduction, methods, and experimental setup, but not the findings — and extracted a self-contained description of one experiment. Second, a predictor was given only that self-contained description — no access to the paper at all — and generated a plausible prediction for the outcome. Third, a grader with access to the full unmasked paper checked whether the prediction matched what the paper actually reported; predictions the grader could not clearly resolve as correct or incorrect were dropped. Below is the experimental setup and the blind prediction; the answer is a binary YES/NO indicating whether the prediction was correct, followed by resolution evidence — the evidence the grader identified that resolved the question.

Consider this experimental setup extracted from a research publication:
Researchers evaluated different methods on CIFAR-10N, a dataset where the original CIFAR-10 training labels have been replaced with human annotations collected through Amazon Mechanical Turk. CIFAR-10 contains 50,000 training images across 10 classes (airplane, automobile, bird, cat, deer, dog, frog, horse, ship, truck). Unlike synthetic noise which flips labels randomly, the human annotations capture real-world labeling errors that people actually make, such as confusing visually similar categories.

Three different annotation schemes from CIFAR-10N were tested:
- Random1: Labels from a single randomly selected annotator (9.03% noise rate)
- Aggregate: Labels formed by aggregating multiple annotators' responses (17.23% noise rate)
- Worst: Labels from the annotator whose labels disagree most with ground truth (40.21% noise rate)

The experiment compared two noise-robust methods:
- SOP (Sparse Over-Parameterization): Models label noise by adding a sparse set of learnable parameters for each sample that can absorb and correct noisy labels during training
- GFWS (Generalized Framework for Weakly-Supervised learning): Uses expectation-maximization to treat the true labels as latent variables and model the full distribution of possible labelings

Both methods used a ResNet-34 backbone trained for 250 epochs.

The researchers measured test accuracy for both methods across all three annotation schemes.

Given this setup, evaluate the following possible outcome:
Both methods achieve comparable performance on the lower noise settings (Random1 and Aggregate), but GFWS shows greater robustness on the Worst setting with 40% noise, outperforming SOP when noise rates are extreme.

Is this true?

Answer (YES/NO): YES